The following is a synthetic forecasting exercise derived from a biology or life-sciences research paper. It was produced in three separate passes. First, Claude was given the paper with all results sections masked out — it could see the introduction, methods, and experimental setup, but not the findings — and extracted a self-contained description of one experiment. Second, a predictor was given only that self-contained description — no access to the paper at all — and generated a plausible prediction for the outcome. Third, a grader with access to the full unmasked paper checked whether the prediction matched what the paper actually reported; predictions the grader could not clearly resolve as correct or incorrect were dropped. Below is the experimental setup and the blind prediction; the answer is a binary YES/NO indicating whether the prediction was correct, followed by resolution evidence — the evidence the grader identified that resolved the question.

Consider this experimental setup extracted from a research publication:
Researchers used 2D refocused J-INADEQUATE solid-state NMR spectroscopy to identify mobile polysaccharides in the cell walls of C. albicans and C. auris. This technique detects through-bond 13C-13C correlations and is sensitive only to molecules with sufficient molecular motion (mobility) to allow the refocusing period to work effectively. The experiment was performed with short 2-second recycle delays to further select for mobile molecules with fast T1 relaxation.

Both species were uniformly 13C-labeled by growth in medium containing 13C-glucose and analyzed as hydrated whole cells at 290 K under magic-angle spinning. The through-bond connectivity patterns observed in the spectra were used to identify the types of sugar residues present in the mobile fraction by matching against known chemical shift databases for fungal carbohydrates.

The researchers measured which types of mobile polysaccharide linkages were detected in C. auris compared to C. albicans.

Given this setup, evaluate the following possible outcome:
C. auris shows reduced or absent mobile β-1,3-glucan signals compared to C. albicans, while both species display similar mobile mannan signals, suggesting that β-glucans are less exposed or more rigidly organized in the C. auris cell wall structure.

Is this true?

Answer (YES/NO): NO